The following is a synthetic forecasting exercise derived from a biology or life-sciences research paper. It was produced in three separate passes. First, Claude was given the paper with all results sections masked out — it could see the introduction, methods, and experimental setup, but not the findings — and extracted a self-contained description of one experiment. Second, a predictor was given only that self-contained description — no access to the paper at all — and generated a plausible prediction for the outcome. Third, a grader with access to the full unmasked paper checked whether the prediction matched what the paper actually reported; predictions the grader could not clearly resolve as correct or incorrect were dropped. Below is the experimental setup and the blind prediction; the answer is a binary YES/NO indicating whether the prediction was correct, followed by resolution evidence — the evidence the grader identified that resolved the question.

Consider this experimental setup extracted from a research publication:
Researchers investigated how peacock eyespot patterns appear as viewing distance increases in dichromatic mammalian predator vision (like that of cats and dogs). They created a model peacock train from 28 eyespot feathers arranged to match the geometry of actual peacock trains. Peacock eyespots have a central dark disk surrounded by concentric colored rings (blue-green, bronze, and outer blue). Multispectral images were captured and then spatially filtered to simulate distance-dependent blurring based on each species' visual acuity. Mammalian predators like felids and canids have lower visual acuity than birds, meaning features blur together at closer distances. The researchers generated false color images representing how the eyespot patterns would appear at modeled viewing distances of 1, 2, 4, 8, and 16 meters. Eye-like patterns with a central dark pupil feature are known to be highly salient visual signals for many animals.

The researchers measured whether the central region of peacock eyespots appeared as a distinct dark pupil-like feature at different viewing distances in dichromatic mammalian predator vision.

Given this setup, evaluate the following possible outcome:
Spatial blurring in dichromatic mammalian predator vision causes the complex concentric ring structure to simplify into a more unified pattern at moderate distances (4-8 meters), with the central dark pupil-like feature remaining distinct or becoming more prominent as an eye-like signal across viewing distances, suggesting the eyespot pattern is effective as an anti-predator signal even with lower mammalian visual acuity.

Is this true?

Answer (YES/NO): NO